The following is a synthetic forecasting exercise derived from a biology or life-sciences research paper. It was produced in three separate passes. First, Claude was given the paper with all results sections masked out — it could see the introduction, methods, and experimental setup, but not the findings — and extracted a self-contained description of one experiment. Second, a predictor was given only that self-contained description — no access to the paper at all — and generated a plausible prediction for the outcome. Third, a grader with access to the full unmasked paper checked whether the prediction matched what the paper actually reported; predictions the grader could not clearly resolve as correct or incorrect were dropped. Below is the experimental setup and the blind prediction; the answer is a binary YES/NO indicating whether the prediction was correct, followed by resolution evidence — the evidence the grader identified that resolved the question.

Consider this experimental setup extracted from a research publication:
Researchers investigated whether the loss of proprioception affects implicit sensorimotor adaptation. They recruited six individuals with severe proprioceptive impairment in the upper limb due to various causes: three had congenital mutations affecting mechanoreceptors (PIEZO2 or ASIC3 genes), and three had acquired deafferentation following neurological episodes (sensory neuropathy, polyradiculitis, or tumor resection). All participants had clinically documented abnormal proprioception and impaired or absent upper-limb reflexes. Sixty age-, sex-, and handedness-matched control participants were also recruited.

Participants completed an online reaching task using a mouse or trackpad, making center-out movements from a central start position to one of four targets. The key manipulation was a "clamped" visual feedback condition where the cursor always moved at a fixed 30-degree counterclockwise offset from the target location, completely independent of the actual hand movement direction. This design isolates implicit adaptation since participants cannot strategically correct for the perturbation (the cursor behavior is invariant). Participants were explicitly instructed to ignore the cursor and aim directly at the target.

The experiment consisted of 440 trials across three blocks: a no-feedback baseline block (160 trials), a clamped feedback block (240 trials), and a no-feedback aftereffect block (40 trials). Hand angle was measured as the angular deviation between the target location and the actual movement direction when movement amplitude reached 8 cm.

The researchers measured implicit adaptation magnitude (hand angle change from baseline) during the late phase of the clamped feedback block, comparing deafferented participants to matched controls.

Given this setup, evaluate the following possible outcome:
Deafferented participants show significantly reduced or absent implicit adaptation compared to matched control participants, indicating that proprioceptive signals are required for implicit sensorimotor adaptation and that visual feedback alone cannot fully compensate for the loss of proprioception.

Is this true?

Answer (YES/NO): NO